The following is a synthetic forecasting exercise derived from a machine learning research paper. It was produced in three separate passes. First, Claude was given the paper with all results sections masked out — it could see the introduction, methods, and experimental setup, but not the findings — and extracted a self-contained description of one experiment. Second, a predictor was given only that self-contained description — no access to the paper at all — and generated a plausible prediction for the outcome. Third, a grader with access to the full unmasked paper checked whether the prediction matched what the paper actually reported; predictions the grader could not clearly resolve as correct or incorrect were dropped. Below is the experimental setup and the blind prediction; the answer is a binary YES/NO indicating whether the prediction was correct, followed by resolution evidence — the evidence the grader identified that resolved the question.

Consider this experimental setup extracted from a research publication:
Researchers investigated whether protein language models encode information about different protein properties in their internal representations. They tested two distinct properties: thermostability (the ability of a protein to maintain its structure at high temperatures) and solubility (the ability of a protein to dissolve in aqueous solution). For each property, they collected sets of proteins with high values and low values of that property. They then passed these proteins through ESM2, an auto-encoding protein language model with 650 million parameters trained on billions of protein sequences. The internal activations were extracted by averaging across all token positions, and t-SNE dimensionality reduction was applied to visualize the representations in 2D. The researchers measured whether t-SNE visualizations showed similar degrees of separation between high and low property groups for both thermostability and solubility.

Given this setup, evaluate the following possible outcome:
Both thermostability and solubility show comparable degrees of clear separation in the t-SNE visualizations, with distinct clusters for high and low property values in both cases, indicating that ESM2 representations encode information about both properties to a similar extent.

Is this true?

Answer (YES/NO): NO